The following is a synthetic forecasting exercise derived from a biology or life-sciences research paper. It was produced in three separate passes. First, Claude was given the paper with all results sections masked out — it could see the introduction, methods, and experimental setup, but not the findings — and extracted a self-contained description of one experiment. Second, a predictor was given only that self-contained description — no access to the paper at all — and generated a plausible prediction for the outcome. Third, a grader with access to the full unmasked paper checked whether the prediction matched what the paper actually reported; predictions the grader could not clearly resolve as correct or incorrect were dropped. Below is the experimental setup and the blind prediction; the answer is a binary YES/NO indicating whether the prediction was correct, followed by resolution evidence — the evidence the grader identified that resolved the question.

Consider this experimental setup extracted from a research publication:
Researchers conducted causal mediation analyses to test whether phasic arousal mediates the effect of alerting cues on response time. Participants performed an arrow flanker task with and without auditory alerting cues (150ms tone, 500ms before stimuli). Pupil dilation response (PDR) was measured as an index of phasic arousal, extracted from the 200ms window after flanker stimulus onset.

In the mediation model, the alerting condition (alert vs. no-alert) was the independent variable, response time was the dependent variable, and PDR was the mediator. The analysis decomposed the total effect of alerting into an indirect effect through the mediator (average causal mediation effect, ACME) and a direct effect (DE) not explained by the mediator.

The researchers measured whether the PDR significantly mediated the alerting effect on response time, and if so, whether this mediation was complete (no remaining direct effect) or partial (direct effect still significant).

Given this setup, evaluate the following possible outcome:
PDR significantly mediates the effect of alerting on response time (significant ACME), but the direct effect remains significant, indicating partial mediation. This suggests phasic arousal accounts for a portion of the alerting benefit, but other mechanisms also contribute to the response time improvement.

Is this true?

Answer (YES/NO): YES